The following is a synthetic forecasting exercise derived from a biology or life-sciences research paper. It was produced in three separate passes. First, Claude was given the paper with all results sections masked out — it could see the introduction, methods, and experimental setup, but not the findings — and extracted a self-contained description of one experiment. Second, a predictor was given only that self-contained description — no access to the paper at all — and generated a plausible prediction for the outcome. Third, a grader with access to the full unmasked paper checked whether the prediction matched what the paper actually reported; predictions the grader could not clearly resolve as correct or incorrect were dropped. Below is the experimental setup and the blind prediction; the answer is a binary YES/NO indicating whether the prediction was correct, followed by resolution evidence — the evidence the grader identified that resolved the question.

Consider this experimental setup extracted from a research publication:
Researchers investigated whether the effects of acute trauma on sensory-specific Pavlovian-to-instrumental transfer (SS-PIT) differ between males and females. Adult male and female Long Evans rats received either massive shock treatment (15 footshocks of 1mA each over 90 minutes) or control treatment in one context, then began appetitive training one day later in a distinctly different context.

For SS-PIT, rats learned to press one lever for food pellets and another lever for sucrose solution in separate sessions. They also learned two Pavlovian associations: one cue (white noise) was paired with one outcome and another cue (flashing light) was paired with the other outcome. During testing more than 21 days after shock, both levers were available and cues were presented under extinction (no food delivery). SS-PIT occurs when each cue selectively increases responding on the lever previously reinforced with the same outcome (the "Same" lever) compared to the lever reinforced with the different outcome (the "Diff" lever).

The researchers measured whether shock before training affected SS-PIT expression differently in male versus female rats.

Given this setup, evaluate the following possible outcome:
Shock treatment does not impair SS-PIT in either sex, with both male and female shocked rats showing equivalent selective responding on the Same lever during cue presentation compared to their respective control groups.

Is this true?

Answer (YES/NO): YES